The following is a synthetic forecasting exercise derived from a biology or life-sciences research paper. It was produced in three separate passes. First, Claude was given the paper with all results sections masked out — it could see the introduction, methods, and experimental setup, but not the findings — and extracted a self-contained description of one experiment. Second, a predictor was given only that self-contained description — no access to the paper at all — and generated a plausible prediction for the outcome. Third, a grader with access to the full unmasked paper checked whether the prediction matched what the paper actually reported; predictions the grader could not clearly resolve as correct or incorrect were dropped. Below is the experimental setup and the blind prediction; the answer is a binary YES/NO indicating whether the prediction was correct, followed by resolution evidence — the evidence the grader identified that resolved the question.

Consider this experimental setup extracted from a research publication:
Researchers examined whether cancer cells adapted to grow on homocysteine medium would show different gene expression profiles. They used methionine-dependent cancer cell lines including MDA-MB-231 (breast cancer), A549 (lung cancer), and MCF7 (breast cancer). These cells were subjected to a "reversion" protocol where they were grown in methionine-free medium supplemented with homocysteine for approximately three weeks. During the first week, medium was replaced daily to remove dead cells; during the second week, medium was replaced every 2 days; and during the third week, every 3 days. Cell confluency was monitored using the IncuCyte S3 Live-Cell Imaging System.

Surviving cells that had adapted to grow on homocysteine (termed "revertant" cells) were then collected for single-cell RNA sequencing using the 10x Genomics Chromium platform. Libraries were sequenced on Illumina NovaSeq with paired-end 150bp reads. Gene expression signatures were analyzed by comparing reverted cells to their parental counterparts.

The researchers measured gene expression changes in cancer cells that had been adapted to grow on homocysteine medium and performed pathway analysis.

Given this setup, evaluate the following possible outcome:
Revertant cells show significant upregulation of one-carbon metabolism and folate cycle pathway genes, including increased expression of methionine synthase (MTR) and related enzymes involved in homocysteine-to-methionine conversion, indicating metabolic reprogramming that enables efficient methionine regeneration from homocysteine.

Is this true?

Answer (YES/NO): NO